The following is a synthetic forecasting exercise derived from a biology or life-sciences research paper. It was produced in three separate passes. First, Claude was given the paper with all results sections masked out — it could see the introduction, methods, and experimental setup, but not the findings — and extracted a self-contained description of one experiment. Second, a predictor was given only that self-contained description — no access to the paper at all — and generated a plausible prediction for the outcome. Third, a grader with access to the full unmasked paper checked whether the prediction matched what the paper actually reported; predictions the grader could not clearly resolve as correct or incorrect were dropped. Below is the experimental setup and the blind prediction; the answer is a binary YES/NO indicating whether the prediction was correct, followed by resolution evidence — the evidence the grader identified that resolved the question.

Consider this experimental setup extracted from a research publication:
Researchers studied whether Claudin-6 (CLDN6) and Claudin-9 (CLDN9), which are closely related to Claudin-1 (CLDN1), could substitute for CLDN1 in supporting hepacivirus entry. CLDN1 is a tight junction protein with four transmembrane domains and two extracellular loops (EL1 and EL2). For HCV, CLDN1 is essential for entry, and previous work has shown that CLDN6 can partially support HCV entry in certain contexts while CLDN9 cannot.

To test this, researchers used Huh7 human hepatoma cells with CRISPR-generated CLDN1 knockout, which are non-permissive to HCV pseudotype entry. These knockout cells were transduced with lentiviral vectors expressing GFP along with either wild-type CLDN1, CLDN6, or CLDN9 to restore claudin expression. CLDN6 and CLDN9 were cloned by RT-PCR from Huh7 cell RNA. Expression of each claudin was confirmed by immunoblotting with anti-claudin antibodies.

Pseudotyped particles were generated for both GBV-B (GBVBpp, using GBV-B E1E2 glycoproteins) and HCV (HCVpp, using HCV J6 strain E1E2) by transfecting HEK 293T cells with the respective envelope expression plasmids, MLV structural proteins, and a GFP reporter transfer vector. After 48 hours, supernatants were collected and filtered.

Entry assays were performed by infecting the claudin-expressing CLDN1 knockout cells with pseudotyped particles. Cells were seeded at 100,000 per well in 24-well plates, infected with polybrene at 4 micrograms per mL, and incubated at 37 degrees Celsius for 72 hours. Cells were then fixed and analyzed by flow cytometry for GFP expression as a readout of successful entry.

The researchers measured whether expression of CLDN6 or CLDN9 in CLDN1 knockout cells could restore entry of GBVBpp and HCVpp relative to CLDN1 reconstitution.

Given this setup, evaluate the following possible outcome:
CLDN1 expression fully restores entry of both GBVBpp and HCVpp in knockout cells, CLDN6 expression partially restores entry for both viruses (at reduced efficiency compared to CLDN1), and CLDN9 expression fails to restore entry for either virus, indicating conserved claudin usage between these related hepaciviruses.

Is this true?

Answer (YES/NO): NO